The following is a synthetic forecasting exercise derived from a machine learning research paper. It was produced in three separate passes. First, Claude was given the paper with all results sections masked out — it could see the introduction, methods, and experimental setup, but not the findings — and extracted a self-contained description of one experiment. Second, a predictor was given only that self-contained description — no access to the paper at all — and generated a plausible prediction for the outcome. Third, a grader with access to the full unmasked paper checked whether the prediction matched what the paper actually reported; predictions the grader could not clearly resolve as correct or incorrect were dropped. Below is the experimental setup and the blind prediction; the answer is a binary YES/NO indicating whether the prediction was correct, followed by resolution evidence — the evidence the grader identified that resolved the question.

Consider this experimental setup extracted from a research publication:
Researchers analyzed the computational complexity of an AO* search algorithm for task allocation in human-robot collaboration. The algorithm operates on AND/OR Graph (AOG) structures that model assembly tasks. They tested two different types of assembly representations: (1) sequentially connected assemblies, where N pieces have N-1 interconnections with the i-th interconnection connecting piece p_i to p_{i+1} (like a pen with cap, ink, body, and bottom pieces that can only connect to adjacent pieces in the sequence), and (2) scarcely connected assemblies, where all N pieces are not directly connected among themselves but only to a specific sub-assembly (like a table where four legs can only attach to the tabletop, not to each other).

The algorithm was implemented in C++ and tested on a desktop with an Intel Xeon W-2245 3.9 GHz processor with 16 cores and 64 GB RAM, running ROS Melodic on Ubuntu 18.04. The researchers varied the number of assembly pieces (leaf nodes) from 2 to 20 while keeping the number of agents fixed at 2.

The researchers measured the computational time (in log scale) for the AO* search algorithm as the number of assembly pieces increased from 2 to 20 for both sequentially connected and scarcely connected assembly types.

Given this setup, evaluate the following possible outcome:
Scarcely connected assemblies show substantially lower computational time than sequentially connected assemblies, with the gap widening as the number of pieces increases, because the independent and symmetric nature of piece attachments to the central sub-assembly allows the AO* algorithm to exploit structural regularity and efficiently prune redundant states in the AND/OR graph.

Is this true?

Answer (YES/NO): YES